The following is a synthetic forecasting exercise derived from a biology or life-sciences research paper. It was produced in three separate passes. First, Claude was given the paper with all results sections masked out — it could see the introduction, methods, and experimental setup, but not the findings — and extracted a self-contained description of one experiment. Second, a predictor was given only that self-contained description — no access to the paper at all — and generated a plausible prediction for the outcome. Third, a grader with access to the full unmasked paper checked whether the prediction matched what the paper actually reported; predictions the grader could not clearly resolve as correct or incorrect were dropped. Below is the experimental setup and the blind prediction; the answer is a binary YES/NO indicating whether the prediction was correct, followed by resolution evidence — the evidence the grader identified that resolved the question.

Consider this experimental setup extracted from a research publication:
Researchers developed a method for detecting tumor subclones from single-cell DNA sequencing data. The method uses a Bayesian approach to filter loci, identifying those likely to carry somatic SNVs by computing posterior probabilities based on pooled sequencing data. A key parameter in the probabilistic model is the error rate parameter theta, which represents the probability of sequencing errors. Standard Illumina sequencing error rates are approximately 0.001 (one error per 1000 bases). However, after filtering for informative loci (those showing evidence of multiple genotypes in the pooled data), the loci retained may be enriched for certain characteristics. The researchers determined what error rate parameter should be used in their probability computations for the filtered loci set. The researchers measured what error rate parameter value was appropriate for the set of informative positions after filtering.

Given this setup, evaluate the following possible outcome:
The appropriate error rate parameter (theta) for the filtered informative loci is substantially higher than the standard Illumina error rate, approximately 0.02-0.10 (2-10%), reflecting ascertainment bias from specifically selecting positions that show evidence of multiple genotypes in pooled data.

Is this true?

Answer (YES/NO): YES